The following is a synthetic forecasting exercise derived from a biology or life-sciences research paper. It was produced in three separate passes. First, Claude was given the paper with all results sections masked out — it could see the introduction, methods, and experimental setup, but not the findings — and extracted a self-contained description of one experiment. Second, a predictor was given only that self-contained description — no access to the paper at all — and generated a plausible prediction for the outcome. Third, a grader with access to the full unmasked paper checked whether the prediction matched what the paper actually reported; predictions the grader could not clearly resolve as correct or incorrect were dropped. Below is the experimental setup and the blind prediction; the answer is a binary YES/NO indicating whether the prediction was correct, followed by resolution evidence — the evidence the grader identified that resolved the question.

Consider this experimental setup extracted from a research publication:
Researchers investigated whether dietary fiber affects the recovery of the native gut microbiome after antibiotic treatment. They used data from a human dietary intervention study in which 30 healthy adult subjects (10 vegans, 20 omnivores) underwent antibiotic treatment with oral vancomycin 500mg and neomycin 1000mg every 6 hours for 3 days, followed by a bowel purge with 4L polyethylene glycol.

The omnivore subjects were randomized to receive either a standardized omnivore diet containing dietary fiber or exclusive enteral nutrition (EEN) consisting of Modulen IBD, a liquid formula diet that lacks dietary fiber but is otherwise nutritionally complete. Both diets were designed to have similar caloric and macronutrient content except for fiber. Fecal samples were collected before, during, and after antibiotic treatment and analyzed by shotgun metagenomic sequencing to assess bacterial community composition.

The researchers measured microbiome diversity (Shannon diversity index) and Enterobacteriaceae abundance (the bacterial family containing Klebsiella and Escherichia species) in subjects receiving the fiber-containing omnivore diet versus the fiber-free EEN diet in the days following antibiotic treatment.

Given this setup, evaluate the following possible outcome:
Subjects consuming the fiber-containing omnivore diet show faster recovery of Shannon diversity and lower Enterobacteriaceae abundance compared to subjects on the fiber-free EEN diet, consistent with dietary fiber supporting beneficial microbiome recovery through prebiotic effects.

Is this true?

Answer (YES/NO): YES